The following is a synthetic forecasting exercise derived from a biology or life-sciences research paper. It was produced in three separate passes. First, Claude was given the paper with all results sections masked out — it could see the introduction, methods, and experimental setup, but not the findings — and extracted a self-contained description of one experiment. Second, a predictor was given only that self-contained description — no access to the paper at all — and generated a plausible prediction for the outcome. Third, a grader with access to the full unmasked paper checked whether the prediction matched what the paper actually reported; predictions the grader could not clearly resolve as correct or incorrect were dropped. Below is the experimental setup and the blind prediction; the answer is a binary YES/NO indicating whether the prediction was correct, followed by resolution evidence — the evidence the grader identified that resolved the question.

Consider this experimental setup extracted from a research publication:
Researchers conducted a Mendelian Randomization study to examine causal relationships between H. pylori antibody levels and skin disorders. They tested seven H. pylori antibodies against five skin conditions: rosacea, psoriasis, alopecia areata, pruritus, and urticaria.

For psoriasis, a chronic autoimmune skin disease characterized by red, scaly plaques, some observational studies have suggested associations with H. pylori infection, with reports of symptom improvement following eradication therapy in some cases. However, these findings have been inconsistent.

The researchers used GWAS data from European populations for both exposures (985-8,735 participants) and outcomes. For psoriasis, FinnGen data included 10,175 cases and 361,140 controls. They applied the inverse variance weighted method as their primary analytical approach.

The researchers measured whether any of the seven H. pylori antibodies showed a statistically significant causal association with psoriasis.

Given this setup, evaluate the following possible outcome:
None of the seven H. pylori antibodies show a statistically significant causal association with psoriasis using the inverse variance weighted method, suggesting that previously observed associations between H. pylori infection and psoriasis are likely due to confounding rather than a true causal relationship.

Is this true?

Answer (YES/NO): YES